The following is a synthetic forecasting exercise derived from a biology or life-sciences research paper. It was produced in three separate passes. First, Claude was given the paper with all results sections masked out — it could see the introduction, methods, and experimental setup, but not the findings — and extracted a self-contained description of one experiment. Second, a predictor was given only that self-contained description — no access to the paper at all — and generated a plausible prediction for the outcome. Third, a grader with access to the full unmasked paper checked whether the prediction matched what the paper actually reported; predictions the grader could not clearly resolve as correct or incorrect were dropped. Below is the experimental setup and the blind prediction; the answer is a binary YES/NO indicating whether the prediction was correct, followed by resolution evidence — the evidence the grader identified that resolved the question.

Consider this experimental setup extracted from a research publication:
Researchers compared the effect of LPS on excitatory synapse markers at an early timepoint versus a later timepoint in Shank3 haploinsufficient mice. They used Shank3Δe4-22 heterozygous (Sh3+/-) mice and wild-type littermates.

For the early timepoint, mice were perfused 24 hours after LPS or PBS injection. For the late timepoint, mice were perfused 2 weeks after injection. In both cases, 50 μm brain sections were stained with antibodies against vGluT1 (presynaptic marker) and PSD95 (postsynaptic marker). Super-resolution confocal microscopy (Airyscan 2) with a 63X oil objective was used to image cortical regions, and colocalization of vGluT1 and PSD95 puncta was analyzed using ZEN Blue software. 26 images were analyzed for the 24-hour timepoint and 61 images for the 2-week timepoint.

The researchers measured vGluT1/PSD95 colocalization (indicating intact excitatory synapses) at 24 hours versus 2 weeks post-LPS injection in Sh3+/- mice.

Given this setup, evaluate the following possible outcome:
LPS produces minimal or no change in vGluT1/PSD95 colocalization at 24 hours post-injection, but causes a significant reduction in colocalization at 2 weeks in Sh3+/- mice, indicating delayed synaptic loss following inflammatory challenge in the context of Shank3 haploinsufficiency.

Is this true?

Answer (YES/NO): NO